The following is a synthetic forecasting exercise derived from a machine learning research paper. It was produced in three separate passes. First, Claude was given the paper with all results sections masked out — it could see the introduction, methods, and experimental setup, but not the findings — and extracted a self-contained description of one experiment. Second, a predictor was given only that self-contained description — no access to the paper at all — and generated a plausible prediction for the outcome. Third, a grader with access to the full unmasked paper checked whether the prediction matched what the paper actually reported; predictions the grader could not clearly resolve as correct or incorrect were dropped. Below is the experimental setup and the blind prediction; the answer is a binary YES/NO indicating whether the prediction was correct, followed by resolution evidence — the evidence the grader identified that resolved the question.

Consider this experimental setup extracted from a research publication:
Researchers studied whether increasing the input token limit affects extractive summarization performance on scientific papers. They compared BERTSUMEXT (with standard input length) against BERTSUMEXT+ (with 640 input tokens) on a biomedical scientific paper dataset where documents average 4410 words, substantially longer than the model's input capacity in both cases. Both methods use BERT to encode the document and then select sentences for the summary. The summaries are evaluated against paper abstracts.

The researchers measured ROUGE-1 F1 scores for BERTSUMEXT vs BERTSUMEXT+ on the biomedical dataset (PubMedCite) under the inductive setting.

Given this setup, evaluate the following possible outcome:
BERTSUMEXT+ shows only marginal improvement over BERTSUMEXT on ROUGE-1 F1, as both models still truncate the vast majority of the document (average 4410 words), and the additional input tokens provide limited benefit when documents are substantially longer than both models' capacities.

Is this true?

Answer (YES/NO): YES